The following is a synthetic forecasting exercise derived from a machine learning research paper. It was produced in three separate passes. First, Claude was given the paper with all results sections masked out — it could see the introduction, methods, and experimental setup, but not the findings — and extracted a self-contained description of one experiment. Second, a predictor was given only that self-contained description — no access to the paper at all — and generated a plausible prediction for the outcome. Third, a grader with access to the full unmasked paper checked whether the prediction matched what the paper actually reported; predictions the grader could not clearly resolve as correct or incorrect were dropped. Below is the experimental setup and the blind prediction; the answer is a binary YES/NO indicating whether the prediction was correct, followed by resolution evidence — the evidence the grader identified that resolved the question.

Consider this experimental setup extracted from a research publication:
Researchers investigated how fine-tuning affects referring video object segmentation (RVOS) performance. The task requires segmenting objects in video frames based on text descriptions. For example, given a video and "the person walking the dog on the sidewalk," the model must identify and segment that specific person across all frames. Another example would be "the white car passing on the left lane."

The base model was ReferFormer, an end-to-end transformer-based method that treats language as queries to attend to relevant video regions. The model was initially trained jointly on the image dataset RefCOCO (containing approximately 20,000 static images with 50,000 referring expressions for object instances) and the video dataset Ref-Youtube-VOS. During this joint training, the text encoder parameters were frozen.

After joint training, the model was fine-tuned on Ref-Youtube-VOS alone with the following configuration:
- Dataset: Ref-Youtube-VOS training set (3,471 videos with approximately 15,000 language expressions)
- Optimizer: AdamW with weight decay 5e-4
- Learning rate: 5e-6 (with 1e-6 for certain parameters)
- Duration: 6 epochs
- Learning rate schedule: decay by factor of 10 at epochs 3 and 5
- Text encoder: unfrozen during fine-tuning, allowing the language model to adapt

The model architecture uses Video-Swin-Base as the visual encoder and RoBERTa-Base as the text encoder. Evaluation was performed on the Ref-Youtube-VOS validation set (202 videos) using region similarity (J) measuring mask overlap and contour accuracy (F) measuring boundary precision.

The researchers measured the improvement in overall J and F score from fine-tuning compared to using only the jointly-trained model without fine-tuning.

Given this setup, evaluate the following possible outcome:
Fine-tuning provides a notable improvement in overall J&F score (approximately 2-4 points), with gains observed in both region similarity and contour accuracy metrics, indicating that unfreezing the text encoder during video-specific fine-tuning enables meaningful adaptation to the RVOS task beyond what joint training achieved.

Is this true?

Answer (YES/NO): NO